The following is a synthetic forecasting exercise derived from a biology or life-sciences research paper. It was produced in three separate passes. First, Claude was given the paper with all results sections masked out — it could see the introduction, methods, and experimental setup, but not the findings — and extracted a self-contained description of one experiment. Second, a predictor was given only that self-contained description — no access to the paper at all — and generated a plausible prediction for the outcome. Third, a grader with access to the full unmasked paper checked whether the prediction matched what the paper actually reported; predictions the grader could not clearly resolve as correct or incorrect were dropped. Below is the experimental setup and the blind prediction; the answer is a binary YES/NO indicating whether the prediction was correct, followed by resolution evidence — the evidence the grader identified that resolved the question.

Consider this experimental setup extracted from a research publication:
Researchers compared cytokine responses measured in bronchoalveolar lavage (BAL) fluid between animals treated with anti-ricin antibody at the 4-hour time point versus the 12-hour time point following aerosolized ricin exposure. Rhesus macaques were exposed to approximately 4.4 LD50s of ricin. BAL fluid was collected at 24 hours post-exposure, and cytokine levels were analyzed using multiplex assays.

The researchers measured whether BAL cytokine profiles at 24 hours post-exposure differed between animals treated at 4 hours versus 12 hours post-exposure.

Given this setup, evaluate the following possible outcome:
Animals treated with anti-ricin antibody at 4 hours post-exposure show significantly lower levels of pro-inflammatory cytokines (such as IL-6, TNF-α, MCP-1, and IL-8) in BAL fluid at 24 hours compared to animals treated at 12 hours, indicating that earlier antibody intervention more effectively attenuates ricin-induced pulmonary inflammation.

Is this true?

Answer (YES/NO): YES